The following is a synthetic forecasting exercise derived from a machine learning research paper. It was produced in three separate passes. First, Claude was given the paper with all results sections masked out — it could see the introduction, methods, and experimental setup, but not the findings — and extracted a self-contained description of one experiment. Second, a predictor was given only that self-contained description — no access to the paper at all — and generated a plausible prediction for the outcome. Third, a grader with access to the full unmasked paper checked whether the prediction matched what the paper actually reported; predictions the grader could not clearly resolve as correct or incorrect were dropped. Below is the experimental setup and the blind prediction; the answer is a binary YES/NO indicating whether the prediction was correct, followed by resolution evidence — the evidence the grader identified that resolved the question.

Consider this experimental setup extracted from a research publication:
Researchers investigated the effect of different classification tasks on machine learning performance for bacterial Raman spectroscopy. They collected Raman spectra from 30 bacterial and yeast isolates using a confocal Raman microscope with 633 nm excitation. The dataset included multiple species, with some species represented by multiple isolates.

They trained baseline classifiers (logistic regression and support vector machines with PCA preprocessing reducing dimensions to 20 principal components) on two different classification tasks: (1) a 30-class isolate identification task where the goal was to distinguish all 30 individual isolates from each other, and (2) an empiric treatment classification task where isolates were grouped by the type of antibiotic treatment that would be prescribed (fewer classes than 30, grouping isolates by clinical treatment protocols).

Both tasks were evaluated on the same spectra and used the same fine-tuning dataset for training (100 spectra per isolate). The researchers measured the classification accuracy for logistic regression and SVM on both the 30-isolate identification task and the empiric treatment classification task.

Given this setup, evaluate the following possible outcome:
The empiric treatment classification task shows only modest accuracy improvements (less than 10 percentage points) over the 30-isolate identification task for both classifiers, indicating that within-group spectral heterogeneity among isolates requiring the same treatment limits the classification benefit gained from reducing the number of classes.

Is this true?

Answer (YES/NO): NO